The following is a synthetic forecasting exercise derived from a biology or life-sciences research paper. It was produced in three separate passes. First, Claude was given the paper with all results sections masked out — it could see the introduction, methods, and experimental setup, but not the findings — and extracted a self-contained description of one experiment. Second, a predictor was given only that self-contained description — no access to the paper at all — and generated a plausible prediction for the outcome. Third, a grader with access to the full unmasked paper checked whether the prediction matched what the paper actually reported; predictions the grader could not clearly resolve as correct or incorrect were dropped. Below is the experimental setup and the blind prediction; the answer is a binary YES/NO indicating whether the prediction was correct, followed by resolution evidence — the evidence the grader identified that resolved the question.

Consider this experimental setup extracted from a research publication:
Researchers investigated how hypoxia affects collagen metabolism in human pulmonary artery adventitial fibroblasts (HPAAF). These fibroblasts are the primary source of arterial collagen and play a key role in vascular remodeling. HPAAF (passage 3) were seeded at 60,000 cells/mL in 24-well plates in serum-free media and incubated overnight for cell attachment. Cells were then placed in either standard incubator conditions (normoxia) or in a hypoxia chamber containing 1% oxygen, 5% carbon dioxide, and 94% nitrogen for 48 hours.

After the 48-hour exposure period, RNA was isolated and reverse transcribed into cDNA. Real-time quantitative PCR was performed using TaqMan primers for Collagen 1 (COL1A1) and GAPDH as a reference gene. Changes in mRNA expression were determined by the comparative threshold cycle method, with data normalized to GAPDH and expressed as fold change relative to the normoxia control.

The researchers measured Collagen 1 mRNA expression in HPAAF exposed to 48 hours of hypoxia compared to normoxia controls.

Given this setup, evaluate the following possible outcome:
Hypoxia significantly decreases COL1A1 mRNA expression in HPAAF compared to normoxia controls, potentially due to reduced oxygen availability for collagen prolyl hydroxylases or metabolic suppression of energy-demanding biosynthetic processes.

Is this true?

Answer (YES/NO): NO